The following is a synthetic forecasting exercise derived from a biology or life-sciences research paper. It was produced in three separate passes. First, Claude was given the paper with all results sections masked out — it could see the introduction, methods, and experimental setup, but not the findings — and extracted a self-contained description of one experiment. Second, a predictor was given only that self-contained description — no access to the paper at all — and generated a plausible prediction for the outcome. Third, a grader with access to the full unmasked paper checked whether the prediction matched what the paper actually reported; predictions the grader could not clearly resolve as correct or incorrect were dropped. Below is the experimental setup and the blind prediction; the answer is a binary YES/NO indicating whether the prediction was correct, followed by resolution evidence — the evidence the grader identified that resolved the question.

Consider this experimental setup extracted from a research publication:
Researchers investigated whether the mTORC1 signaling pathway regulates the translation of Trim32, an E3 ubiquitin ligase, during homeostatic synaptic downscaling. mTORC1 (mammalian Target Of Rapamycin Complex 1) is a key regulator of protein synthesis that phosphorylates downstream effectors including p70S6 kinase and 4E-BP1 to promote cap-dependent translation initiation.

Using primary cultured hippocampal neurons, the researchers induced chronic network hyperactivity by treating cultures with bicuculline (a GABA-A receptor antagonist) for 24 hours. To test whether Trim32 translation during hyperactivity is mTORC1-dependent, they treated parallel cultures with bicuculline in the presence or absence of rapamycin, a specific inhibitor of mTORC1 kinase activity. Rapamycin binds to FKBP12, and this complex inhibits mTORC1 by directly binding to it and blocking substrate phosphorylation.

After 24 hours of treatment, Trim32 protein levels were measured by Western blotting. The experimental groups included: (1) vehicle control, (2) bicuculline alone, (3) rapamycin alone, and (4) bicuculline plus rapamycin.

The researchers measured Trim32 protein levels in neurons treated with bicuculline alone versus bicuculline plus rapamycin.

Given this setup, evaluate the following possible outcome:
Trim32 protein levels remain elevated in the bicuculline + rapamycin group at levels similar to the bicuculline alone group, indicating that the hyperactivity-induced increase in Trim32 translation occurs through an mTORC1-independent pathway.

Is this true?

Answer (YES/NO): NO